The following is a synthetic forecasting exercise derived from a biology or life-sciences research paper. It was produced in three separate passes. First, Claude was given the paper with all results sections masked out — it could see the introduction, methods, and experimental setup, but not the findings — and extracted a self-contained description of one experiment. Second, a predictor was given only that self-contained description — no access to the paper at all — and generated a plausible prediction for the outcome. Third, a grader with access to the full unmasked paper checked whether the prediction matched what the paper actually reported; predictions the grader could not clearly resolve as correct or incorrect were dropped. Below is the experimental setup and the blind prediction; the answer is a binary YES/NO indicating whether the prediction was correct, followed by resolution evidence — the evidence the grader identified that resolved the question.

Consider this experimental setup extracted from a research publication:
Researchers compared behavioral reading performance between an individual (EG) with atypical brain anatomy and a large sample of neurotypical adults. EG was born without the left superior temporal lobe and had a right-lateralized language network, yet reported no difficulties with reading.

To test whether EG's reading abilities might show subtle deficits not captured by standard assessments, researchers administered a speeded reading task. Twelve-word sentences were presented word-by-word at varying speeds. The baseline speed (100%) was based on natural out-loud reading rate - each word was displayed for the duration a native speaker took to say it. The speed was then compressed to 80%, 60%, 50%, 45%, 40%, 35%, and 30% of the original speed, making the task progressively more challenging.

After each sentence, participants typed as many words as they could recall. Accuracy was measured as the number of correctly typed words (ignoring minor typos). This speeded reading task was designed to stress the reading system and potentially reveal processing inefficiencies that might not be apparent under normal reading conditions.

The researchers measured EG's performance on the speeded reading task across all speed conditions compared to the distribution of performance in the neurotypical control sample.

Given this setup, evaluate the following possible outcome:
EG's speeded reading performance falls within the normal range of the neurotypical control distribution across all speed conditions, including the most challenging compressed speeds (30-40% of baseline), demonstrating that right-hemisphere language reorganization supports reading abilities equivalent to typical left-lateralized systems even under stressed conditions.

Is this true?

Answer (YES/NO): YES